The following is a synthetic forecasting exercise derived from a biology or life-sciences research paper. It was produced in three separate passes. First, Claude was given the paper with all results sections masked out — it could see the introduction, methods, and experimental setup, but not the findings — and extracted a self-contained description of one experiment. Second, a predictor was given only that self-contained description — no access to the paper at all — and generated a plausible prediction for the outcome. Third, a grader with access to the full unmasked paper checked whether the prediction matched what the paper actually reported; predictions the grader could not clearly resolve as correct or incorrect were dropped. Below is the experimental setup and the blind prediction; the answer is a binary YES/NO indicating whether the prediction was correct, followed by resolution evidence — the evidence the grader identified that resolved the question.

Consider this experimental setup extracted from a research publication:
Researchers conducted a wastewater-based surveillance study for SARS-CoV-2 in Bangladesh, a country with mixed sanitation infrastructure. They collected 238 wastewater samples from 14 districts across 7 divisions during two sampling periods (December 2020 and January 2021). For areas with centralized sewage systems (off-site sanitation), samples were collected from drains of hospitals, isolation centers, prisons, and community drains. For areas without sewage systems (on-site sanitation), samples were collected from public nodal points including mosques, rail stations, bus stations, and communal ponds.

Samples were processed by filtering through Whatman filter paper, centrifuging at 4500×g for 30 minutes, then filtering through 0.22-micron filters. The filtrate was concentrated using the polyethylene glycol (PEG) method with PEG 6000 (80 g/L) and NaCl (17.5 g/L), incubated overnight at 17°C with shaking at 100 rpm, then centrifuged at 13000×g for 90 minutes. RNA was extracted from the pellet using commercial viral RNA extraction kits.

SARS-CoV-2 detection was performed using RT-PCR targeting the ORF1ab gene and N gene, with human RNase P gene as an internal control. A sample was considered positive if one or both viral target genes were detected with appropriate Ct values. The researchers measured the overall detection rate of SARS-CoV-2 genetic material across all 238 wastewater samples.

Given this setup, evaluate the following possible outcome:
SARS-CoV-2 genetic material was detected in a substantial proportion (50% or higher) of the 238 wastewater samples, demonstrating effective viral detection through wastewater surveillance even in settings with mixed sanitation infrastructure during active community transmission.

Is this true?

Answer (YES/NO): YES